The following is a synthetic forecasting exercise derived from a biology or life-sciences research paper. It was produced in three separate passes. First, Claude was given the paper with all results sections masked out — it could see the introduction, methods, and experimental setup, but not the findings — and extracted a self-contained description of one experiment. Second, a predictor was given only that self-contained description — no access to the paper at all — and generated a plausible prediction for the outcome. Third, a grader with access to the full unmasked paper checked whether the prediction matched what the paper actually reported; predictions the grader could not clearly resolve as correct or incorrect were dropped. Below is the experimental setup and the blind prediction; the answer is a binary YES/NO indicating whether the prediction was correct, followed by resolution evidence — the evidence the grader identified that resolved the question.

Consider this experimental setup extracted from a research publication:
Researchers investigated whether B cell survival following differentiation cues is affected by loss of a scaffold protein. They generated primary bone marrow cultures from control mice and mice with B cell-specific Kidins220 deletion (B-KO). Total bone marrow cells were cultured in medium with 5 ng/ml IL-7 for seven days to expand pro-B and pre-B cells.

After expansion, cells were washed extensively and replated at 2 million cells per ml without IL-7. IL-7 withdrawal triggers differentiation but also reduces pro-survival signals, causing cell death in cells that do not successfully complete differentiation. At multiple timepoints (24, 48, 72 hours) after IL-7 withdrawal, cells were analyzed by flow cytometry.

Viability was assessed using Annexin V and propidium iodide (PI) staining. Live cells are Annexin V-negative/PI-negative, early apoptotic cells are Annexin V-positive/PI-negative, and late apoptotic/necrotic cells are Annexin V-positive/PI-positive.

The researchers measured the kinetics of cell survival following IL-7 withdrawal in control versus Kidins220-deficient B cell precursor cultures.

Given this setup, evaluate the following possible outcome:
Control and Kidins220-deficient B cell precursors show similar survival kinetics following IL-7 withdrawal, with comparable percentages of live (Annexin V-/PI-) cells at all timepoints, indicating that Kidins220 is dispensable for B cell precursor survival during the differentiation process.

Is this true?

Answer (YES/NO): NO